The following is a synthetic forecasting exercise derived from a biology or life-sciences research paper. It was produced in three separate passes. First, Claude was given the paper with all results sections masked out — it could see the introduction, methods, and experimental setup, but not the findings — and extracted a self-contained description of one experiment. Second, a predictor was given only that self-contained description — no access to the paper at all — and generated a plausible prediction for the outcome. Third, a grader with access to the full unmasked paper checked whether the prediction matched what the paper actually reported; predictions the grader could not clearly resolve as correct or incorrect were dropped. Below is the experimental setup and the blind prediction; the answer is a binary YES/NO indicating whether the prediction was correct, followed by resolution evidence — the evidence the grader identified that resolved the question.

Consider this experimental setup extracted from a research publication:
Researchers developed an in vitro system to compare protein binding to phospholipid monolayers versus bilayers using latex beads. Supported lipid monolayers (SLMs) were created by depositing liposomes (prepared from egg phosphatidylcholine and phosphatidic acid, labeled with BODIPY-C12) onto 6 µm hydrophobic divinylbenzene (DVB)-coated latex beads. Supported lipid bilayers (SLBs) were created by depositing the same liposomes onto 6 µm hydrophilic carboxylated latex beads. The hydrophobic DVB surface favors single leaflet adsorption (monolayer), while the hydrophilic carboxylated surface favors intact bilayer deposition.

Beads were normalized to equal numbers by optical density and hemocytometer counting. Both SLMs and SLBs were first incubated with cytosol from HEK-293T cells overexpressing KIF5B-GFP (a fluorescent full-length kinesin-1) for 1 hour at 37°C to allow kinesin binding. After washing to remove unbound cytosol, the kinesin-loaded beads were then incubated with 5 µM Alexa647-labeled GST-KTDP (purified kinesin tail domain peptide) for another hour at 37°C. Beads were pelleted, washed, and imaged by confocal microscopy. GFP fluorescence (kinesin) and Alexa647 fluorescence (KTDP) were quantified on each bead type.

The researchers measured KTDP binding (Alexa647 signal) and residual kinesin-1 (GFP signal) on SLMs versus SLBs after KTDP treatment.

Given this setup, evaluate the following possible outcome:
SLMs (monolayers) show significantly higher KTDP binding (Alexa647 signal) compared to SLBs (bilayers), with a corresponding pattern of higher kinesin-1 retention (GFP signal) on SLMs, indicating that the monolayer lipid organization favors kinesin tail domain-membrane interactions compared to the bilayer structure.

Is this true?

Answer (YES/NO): NO